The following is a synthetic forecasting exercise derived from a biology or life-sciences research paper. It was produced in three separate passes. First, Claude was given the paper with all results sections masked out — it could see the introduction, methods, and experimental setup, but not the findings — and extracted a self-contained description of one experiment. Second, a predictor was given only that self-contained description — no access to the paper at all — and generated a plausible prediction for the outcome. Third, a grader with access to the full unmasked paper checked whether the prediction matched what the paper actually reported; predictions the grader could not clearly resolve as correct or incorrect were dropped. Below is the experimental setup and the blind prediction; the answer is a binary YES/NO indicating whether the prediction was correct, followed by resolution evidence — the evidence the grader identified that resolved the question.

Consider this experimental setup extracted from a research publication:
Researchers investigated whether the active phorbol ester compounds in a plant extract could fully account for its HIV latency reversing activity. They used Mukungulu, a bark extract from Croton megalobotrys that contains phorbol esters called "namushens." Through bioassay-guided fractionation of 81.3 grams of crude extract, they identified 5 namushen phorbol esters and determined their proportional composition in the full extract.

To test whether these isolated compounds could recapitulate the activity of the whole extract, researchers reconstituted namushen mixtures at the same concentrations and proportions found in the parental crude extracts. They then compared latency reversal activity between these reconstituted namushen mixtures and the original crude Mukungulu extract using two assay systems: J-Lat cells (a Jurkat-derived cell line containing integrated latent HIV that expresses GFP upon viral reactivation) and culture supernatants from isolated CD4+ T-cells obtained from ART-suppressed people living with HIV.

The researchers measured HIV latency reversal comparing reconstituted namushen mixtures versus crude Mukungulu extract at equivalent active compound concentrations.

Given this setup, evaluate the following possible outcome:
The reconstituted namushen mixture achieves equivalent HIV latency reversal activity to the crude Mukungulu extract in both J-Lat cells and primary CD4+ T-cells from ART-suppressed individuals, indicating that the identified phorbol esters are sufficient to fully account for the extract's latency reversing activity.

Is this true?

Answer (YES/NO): NO